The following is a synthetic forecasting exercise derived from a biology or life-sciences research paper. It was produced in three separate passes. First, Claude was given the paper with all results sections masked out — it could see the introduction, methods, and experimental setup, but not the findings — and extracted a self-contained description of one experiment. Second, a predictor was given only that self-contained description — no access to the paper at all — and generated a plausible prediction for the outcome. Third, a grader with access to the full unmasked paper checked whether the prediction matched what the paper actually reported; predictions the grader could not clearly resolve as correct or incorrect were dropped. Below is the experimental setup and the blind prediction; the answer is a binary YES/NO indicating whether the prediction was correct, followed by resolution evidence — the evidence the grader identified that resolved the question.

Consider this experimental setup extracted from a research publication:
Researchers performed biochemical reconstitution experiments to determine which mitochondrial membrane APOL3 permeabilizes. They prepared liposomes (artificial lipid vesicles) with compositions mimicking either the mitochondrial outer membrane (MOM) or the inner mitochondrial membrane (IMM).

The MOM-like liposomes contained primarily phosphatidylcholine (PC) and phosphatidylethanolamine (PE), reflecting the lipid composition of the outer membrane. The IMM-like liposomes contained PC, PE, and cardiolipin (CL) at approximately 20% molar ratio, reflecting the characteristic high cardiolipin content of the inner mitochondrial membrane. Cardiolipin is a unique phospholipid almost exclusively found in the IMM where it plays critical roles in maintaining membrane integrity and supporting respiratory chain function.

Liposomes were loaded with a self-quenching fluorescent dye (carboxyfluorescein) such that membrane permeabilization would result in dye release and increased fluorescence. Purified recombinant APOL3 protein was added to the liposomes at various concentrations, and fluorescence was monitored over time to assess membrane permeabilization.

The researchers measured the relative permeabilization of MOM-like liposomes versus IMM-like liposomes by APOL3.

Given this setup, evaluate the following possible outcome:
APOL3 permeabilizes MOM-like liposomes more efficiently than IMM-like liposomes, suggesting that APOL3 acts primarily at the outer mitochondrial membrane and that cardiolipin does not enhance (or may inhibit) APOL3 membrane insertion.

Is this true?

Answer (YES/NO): NO